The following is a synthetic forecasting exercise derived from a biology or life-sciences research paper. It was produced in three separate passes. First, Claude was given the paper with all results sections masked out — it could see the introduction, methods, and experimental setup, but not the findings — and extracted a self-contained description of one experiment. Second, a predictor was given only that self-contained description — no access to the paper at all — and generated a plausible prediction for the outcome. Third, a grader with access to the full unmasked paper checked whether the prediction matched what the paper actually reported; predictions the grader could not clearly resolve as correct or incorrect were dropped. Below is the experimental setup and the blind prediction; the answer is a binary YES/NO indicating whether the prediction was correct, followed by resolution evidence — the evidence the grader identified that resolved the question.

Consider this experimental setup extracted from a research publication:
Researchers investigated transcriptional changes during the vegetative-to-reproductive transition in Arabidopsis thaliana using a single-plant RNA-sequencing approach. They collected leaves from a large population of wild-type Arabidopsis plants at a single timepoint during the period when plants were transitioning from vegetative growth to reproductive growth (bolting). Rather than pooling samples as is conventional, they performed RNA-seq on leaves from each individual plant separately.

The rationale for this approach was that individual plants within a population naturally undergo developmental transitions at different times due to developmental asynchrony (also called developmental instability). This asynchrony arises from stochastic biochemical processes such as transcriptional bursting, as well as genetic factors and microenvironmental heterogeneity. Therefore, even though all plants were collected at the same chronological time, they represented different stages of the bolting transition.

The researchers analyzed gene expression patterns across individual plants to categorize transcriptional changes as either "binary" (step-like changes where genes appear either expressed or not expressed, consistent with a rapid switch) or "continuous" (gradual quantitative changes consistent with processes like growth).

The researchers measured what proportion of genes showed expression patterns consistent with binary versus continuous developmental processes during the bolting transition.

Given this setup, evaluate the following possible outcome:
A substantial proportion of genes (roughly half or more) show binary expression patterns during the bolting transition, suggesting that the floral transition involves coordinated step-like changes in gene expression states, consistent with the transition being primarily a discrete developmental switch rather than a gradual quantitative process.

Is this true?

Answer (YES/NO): NO